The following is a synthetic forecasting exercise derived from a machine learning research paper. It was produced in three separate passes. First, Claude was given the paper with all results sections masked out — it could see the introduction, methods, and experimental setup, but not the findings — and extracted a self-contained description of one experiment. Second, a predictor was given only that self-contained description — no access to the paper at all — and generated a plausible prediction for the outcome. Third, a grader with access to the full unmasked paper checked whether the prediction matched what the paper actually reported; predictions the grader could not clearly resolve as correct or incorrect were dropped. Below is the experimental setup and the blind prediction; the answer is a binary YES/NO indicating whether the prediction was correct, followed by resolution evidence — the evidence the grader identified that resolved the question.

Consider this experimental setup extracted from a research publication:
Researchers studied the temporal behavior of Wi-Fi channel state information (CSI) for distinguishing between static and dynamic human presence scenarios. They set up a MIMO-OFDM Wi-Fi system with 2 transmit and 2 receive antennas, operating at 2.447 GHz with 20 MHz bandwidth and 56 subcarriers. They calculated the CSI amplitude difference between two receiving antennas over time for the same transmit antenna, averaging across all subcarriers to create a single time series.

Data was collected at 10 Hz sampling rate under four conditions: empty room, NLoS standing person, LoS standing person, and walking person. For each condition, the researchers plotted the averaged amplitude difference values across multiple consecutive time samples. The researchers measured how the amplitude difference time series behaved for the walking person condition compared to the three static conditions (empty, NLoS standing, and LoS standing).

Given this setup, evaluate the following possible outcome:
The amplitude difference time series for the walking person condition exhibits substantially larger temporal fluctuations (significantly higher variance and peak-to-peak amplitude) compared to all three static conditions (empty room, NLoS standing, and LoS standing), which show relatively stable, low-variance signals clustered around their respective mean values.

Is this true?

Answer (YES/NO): YES